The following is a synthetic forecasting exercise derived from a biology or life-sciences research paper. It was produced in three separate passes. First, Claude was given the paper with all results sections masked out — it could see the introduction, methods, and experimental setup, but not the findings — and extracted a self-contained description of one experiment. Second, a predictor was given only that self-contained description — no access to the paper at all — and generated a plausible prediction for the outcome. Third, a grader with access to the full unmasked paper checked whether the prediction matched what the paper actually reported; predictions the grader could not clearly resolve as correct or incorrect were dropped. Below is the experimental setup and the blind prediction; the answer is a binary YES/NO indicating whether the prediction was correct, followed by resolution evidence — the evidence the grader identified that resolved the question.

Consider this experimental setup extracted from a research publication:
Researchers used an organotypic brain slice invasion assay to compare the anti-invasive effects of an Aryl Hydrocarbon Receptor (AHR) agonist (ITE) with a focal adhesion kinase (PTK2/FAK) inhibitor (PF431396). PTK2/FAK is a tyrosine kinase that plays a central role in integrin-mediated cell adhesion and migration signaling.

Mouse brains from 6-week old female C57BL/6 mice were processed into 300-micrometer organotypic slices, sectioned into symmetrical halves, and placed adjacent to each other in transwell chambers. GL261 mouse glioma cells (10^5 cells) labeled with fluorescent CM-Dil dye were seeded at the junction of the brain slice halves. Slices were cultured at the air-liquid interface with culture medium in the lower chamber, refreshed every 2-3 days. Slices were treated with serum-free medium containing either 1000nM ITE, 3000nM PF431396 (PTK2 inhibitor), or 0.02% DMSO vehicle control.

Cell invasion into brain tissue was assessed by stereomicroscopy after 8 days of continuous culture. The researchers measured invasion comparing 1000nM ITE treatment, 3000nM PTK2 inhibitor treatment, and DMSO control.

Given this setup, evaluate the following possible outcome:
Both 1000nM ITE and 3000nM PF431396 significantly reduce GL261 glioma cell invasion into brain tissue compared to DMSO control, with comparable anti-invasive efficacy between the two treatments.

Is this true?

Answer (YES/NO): NO